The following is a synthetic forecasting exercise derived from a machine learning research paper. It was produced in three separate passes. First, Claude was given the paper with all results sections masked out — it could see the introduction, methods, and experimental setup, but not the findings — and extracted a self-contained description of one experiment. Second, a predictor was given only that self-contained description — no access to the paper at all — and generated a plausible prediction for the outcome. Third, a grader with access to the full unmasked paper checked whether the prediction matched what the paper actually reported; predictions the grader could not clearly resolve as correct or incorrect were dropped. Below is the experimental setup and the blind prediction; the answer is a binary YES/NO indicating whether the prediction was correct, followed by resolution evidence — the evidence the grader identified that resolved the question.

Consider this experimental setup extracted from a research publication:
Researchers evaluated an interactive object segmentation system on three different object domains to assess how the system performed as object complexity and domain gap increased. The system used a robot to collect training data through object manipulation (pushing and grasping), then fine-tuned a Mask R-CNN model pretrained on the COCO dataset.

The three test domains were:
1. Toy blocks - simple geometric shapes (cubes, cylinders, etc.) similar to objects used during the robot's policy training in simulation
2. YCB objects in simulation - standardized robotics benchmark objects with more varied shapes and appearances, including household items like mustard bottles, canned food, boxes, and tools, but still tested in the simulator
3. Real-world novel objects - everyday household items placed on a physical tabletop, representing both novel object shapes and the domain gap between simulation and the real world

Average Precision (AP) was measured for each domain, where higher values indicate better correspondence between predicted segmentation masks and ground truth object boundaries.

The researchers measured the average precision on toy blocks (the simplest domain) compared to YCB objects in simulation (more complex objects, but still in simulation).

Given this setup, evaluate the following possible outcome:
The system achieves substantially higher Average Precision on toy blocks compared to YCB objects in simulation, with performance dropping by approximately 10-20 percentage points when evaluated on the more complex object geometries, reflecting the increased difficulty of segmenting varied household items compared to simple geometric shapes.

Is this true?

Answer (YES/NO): YES